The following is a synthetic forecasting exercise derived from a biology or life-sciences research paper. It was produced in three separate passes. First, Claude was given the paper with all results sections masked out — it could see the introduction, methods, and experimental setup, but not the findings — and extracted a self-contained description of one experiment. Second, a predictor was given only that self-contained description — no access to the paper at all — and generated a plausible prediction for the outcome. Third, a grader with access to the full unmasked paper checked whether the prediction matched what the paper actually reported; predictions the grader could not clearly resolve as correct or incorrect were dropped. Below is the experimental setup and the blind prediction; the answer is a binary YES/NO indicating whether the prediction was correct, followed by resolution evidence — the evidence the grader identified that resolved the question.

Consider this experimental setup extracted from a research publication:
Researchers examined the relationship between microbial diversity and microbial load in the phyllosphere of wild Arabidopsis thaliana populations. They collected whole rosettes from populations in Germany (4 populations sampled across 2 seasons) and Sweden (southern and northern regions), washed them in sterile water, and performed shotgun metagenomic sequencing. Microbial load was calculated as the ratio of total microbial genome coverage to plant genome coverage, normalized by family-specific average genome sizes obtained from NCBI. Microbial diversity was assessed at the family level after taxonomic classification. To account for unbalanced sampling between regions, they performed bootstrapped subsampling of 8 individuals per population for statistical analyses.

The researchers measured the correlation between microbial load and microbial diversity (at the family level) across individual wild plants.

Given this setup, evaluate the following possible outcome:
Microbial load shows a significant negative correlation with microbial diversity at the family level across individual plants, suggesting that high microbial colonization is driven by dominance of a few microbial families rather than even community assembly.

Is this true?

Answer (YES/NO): YES